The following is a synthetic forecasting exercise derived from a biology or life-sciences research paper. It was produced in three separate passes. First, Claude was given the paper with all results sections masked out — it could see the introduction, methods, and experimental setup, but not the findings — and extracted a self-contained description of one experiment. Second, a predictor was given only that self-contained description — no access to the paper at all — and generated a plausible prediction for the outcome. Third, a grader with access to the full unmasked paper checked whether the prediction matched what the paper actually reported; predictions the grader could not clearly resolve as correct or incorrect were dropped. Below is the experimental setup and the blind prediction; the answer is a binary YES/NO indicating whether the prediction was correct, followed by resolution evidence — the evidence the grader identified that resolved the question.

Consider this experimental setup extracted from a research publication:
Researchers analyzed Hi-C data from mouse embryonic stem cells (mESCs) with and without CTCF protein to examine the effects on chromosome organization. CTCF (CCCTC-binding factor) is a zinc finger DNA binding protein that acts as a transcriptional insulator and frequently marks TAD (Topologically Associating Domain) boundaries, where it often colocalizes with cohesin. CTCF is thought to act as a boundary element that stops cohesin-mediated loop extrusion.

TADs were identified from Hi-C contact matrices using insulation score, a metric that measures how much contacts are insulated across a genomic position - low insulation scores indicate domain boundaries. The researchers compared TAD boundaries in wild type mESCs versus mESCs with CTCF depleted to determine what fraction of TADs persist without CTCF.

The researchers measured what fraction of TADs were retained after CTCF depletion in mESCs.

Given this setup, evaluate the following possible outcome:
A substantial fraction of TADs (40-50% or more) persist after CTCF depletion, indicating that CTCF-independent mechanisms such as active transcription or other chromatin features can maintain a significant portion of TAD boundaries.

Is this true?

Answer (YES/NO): NO